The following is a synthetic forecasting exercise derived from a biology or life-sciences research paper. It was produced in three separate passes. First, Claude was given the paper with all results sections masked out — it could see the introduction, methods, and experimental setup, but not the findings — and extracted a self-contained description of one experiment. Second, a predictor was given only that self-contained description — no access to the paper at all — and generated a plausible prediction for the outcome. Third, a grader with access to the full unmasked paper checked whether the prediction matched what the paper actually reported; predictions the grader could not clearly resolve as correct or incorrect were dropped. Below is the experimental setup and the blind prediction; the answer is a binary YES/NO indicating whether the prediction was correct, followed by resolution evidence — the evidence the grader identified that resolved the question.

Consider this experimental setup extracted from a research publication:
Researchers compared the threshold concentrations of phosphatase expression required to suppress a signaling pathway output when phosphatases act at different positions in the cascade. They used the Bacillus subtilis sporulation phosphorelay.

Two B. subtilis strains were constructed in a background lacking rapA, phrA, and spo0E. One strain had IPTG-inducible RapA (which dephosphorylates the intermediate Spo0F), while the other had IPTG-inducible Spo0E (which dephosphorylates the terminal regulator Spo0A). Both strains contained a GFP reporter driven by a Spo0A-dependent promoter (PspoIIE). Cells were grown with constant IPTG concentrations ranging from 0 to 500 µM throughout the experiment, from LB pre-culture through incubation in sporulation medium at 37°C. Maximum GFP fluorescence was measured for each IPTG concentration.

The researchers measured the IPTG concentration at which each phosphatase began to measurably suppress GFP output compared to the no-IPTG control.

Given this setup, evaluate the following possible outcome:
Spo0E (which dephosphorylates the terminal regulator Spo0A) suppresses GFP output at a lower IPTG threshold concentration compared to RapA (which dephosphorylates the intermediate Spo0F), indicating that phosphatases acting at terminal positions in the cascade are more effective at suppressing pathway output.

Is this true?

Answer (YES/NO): YES